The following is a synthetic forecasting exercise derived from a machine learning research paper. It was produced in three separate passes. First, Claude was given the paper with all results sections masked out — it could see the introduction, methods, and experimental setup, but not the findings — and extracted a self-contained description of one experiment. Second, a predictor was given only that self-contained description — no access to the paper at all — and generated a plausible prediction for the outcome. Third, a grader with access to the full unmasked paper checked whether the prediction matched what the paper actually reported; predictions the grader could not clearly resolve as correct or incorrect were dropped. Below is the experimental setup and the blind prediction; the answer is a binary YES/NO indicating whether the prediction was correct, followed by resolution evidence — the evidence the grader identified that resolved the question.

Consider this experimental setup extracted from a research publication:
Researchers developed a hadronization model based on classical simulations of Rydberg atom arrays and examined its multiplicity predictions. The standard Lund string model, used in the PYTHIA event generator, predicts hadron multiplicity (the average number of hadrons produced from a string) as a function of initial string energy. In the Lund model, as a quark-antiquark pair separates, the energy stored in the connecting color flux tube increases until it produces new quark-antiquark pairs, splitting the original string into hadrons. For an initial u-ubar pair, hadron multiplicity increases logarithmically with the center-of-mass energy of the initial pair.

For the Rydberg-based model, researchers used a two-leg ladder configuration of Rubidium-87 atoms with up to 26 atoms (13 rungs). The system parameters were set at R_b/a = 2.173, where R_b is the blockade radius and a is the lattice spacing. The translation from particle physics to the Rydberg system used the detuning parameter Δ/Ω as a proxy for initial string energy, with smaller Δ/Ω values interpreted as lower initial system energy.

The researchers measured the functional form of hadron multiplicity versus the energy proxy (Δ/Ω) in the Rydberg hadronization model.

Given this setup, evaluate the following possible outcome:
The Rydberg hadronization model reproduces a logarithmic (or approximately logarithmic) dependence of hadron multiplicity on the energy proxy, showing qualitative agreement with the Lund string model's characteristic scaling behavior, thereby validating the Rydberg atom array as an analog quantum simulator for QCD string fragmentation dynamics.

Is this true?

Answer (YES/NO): NO